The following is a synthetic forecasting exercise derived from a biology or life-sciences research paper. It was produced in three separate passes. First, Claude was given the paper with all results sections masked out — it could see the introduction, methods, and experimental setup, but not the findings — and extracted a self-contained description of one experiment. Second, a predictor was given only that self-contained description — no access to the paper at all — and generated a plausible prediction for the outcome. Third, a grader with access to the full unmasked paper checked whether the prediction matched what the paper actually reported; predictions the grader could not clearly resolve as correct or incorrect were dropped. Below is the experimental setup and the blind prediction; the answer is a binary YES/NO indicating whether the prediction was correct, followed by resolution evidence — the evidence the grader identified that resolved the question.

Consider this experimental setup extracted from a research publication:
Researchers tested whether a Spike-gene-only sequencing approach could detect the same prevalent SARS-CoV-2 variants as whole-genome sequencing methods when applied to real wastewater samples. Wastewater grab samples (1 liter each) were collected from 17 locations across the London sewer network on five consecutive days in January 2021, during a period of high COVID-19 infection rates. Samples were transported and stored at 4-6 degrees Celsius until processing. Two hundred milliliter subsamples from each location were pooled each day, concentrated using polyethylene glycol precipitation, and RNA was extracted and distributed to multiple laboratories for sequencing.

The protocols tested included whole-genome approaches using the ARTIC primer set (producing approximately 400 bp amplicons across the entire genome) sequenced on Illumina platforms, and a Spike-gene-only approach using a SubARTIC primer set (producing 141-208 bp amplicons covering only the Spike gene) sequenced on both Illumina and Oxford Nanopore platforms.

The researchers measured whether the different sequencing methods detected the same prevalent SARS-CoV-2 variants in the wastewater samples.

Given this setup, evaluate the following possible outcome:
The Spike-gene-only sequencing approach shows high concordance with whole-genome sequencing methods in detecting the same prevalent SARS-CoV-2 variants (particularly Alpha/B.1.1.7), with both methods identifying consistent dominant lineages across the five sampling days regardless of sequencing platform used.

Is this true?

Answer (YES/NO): YES